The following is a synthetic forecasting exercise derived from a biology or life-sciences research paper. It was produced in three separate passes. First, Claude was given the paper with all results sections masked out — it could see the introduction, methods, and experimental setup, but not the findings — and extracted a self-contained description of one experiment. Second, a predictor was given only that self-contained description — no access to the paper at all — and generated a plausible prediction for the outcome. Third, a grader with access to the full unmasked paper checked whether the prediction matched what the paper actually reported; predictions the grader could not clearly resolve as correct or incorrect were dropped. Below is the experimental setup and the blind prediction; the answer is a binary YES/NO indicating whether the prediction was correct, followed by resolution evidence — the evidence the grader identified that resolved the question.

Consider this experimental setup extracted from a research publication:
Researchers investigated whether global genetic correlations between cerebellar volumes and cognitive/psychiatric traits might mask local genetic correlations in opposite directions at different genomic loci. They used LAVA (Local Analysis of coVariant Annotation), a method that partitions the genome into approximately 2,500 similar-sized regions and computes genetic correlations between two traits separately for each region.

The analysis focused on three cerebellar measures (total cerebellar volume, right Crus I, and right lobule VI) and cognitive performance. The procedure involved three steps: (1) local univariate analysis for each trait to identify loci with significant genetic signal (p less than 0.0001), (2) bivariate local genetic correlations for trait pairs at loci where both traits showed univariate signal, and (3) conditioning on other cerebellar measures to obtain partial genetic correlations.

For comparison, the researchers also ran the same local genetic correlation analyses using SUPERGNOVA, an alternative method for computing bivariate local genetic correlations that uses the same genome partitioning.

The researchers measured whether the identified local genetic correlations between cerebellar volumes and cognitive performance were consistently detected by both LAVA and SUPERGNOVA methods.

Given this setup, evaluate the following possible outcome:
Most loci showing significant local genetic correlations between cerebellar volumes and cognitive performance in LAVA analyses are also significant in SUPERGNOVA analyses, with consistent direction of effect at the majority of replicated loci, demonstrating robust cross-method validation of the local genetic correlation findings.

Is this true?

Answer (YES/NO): NO